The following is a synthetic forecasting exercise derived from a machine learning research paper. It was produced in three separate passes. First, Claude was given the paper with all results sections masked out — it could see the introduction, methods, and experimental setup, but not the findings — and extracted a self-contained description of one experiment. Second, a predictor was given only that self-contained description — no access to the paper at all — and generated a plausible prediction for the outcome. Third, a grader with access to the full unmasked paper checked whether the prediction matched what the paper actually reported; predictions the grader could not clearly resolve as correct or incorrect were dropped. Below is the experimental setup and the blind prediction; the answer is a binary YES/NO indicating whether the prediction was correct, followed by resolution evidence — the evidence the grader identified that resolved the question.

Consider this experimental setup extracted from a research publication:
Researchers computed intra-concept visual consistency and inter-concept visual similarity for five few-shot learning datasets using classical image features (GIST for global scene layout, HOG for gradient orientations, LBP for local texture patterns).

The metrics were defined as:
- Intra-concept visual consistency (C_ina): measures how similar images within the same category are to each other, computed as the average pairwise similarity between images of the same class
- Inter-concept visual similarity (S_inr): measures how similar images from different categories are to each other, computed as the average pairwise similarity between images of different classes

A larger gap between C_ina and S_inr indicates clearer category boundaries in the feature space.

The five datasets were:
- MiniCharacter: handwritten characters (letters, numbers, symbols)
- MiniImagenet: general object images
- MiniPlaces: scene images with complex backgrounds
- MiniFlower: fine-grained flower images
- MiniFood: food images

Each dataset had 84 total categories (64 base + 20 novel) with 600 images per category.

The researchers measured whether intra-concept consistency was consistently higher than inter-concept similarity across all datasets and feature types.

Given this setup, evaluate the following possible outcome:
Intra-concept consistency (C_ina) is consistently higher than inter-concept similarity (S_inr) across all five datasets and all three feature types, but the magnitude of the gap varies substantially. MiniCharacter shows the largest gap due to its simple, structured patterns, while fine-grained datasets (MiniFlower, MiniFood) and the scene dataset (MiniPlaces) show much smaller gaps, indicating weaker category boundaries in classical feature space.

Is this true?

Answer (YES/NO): NO